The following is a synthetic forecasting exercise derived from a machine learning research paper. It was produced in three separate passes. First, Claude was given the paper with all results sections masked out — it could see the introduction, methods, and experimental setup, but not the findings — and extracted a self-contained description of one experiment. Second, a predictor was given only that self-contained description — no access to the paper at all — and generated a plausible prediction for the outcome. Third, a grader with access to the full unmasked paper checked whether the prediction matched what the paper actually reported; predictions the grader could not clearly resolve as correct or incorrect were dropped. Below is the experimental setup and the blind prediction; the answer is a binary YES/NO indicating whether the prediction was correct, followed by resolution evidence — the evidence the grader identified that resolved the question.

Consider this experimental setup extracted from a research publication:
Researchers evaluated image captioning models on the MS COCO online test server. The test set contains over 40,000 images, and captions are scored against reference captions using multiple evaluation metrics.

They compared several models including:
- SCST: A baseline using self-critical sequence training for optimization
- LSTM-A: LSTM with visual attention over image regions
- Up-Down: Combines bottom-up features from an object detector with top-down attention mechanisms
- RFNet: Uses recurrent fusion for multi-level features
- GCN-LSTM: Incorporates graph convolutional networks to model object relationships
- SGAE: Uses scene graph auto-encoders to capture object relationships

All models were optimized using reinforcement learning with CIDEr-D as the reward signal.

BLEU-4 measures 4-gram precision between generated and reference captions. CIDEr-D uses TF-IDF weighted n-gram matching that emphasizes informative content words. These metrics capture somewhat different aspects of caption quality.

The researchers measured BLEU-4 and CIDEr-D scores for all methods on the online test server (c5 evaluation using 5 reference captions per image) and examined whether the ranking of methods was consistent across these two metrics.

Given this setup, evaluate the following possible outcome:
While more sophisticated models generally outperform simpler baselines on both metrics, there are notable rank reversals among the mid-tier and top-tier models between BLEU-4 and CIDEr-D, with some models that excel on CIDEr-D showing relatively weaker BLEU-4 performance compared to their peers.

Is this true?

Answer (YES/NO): NO